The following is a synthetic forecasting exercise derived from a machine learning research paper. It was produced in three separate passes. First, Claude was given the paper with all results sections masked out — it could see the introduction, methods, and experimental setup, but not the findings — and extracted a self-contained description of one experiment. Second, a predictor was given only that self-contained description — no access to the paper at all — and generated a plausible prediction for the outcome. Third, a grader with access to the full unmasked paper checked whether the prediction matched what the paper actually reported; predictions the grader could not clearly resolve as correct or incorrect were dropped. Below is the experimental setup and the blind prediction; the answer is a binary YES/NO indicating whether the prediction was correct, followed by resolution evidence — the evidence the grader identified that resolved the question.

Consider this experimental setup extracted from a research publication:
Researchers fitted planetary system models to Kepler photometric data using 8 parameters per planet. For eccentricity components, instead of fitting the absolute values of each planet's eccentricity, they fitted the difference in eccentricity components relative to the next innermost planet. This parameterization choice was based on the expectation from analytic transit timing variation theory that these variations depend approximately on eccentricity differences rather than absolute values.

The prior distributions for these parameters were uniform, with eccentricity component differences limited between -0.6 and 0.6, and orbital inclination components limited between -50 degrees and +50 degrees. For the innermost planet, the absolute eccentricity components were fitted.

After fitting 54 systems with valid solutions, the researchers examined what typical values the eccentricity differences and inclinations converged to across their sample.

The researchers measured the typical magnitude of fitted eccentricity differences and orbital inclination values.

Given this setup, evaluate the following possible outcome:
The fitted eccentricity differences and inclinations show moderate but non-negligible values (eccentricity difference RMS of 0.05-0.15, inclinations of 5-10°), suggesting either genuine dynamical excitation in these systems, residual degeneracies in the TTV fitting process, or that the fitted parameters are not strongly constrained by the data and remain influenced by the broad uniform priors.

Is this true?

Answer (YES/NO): NO